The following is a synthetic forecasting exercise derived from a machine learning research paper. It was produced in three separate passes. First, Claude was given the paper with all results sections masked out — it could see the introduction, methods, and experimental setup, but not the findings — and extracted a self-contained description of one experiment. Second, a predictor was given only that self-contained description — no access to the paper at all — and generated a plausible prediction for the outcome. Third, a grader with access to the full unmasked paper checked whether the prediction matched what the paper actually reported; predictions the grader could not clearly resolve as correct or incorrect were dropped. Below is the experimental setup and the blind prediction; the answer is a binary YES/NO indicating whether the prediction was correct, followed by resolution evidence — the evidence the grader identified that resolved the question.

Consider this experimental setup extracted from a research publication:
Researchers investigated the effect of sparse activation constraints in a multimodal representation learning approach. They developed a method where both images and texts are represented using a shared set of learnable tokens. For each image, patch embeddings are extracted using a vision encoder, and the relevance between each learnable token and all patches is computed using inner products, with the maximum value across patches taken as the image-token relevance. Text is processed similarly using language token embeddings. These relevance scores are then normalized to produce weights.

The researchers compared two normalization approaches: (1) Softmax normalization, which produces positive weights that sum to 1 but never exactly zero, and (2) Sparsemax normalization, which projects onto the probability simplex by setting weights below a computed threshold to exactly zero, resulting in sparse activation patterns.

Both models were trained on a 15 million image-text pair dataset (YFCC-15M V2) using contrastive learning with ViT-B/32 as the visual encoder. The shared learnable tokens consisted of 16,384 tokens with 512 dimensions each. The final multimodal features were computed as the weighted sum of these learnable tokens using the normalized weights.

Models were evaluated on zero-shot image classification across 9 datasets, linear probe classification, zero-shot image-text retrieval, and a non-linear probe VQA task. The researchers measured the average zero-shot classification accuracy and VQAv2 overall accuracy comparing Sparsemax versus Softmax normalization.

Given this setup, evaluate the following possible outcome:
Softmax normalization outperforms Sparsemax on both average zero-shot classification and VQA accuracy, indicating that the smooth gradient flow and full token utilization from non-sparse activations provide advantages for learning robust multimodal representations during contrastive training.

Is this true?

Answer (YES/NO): NO